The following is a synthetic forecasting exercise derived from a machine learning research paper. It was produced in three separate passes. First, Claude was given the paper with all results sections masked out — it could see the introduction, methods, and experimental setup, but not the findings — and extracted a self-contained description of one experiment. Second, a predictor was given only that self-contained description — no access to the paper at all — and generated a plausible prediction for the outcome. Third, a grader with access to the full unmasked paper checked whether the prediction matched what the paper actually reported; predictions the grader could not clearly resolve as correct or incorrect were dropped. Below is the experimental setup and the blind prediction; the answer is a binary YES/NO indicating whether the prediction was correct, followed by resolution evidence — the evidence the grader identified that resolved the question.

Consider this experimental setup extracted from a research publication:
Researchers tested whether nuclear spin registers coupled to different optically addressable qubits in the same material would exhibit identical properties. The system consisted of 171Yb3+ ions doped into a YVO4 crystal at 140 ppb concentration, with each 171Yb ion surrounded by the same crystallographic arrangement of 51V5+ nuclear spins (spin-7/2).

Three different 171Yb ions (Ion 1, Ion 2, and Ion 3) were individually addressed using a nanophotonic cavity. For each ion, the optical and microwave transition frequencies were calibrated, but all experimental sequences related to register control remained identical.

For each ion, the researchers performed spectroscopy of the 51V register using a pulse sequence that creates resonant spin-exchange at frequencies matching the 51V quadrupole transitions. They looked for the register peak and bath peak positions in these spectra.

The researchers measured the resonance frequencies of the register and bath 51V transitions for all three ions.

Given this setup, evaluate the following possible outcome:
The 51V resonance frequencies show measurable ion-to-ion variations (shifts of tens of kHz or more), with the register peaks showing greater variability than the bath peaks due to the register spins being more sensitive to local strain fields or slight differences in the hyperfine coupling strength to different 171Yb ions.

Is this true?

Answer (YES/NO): NO